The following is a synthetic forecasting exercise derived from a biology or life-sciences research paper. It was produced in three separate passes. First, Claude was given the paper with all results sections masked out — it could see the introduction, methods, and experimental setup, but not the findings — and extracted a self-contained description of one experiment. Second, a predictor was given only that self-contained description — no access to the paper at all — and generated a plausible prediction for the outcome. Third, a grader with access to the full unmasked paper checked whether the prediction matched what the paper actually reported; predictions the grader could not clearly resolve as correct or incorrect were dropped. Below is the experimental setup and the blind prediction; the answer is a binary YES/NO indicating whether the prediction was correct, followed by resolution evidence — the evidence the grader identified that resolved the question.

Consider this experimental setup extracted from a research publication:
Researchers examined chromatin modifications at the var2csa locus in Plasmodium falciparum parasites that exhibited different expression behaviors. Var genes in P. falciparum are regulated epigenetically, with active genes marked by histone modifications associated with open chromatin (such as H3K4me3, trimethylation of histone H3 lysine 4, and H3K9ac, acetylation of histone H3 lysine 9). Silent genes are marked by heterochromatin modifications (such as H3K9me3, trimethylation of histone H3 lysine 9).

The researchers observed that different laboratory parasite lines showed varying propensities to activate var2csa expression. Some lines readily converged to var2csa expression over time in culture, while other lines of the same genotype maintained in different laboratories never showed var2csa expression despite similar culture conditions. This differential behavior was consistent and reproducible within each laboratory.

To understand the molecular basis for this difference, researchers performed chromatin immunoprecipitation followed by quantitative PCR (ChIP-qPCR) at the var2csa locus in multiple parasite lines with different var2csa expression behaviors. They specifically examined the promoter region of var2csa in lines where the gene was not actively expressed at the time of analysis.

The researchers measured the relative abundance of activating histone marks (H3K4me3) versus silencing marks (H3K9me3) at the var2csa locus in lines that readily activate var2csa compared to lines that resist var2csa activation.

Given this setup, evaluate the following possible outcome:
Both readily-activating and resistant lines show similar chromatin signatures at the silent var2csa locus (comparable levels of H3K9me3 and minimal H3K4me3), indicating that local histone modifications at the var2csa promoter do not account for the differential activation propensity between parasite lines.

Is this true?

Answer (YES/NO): NO